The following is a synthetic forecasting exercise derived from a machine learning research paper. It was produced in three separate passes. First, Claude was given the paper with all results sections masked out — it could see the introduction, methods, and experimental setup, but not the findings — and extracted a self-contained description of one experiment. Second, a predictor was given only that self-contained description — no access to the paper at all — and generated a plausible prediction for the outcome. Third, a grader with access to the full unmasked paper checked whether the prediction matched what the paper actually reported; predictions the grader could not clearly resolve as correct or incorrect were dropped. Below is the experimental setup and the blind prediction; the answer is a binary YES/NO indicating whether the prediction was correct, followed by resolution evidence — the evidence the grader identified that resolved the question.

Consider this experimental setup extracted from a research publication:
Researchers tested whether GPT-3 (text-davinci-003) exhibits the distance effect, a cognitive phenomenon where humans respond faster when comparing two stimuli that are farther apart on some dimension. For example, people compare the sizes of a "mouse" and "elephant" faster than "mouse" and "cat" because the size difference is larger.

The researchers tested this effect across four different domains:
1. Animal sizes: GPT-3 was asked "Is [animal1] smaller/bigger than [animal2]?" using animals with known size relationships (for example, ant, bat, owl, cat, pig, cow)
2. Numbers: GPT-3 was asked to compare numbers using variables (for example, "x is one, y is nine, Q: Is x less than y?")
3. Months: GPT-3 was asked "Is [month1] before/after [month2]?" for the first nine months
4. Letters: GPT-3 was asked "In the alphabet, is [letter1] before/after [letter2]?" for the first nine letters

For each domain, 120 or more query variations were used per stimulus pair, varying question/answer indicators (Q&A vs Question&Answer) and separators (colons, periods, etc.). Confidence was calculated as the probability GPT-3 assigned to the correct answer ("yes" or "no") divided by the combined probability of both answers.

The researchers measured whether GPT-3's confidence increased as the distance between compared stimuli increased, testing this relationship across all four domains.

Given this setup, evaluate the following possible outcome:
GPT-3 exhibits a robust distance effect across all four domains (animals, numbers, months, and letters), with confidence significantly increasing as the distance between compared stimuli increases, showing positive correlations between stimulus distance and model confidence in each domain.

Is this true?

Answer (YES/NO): NO